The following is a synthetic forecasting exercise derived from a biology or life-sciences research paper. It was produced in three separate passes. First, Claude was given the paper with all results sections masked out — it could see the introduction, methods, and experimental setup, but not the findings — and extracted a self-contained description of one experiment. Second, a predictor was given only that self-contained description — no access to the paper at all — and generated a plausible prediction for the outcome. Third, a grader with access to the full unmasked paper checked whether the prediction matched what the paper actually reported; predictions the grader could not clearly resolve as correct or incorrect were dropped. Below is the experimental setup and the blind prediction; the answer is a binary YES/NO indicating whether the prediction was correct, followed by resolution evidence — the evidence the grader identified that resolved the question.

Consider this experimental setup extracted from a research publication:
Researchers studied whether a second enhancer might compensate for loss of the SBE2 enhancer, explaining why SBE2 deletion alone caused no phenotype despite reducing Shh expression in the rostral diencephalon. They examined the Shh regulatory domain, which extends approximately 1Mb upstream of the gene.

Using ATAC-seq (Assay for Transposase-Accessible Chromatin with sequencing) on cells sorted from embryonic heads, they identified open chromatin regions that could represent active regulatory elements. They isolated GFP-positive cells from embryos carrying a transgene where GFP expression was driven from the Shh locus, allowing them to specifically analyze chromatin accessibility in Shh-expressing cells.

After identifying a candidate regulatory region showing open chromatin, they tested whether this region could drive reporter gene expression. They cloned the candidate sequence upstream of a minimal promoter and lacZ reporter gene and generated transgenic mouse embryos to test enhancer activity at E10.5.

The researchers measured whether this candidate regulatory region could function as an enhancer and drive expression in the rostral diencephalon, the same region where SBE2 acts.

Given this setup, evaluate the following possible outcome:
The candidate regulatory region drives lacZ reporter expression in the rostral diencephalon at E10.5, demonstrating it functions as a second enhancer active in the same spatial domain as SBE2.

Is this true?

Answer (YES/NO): YES